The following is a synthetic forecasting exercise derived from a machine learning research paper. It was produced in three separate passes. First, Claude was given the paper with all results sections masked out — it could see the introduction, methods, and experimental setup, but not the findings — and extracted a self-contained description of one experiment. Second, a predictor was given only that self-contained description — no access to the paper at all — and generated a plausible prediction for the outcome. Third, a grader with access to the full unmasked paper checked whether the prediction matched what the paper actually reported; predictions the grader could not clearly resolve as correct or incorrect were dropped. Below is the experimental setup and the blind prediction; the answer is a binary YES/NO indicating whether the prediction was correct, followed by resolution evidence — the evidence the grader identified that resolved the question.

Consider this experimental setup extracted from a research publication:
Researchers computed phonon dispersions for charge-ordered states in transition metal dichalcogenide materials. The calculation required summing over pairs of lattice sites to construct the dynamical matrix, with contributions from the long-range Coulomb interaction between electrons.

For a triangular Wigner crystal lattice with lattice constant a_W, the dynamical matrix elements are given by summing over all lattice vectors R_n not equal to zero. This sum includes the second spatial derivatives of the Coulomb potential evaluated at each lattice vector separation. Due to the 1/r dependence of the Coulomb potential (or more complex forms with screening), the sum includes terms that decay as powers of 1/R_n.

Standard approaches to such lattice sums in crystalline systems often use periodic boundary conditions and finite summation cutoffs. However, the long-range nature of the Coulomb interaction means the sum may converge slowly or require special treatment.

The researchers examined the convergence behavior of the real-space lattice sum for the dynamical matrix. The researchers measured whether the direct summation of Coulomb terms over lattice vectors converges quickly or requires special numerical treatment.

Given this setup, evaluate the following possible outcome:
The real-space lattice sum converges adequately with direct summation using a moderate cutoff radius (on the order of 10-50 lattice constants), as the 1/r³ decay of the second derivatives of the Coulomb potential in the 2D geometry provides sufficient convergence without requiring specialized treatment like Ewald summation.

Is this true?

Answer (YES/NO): NO